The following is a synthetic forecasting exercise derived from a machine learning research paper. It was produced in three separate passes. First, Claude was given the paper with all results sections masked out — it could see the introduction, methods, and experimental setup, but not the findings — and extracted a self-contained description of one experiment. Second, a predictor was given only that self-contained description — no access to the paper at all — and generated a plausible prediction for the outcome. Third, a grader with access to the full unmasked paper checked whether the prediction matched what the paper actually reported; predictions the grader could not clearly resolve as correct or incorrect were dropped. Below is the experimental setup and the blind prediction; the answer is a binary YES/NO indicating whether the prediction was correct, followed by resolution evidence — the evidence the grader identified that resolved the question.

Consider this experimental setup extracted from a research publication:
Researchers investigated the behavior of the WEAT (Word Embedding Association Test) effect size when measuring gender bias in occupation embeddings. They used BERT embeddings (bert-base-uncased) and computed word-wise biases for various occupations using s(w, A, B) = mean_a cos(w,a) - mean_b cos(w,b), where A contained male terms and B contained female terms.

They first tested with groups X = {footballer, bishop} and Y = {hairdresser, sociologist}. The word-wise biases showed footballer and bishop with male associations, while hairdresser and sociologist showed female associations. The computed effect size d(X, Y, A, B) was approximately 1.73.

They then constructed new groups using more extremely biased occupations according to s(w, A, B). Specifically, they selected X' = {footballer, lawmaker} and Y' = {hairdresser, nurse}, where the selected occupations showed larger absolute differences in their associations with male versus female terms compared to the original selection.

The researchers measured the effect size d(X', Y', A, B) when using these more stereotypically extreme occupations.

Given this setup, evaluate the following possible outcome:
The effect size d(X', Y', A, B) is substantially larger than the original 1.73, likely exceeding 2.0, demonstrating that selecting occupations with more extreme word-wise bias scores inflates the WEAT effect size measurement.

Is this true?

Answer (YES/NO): NO